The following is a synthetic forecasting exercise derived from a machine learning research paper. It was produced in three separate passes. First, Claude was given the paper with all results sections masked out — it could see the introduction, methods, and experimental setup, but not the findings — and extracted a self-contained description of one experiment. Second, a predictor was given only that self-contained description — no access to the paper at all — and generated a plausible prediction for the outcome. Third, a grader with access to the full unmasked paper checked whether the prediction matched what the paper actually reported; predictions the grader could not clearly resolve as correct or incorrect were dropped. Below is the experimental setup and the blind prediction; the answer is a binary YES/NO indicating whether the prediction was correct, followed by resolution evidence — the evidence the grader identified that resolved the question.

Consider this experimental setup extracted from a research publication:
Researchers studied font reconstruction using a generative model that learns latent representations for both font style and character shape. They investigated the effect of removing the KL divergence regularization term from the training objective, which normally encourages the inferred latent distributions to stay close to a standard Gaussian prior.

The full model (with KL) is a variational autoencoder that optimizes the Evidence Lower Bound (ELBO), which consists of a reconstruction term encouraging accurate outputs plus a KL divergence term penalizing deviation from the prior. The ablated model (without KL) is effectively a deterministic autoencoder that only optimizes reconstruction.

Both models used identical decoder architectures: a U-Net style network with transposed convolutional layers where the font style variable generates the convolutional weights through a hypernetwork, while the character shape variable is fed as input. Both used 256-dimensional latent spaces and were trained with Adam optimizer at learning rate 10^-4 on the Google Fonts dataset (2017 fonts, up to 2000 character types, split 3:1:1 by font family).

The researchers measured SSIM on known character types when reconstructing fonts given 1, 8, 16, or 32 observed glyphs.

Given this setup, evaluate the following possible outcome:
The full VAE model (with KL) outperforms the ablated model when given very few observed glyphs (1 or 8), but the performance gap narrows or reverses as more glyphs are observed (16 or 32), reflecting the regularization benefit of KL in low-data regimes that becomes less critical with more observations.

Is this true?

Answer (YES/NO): NO